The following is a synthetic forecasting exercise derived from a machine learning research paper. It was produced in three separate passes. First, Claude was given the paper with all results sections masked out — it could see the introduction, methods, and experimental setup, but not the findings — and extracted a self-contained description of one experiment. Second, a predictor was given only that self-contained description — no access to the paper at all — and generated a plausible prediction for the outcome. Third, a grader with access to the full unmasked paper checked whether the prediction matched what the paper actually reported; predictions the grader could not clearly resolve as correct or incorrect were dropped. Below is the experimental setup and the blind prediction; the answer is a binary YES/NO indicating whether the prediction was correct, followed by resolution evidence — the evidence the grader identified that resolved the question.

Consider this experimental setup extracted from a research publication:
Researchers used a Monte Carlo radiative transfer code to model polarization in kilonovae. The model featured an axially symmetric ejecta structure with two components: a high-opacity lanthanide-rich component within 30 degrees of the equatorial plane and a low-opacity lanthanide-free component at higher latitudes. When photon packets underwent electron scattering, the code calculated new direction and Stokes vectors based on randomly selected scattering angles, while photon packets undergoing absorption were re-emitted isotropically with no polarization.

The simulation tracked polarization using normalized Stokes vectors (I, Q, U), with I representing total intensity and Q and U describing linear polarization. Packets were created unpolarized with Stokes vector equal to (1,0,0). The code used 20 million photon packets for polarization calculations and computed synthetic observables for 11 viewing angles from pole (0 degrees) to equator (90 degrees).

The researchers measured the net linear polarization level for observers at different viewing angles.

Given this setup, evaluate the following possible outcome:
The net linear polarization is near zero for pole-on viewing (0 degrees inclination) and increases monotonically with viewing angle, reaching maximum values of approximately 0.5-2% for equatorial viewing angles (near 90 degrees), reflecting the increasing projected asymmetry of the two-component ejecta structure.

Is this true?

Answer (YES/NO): YES